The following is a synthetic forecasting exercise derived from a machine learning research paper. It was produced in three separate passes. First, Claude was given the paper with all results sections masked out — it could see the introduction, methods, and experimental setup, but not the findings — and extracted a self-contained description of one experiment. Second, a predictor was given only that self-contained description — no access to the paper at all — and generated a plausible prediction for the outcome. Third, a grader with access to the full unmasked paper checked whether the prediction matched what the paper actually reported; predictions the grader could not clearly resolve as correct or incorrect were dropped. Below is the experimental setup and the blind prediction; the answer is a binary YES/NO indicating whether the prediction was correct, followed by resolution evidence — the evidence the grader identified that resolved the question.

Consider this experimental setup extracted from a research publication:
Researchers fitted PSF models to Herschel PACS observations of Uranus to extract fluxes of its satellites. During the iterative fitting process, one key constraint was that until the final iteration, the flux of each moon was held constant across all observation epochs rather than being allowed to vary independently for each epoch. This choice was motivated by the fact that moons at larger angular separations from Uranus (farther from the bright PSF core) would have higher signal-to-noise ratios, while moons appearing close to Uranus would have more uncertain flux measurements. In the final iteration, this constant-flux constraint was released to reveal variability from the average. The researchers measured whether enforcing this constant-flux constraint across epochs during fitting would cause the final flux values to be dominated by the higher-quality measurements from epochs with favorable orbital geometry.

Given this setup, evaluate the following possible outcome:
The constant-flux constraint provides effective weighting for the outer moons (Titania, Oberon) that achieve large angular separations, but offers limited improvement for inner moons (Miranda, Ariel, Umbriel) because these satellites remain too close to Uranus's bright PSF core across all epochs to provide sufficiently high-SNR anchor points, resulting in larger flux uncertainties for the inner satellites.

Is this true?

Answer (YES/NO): NO